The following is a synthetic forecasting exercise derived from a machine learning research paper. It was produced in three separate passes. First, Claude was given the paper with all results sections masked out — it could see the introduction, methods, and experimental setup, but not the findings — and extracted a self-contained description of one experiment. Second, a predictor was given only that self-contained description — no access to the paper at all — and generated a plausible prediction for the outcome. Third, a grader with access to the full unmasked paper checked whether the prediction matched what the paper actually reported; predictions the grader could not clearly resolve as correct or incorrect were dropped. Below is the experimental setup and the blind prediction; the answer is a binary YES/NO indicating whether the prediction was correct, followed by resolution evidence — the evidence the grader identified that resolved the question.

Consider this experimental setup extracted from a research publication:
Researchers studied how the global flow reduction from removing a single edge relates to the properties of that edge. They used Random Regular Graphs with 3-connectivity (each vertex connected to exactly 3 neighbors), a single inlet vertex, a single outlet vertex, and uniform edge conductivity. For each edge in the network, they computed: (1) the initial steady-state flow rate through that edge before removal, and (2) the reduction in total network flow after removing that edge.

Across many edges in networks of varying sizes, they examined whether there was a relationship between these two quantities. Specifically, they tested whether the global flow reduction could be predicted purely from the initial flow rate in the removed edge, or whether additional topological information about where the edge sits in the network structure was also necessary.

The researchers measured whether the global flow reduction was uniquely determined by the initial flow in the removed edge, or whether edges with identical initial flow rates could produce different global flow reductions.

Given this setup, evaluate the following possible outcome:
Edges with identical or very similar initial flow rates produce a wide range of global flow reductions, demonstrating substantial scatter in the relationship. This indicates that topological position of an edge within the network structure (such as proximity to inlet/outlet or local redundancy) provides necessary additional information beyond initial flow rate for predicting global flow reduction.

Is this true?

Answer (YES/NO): YES